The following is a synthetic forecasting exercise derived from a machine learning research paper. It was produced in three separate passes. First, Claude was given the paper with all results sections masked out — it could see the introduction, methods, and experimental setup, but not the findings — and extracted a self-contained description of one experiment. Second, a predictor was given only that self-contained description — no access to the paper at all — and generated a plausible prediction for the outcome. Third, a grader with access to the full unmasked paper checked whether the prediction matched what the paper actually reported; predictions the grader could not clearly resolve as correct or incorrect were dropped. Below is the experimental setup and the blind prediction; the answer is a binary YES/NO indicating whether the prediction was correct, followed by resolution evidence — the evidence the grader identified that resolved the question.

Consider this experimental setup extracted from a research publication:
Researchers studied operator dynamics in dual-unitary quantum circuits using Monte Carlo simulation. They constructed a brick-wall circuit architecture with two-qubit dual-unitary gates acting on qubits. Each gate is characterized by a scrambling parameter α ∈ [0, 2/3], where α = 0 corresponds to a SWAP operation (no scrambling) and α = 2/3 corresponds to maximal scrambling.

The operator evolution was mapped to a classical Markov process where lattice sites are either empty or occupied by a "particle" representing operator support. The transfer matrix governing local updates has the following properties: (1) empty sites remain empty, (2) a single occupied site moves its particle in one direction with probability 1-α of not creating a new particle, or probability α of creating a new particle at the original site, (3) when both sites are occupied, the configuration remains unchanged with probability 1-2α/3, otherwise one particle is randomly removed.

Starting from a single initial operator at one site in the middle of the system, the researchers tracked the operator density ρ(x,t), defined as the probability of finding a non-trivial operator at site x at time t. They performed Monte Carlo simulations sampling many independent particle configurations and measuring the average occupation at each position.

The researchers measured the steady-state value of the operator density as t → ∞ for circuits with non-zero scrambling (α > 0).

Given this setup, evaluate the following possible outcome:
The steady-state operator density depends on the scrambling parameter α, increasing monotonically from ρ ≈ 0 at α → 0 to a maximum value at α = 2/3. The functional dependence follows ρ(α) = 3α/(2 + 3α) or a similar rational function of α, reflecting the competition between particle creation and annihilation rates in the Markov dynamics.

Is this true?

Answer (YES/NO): NO